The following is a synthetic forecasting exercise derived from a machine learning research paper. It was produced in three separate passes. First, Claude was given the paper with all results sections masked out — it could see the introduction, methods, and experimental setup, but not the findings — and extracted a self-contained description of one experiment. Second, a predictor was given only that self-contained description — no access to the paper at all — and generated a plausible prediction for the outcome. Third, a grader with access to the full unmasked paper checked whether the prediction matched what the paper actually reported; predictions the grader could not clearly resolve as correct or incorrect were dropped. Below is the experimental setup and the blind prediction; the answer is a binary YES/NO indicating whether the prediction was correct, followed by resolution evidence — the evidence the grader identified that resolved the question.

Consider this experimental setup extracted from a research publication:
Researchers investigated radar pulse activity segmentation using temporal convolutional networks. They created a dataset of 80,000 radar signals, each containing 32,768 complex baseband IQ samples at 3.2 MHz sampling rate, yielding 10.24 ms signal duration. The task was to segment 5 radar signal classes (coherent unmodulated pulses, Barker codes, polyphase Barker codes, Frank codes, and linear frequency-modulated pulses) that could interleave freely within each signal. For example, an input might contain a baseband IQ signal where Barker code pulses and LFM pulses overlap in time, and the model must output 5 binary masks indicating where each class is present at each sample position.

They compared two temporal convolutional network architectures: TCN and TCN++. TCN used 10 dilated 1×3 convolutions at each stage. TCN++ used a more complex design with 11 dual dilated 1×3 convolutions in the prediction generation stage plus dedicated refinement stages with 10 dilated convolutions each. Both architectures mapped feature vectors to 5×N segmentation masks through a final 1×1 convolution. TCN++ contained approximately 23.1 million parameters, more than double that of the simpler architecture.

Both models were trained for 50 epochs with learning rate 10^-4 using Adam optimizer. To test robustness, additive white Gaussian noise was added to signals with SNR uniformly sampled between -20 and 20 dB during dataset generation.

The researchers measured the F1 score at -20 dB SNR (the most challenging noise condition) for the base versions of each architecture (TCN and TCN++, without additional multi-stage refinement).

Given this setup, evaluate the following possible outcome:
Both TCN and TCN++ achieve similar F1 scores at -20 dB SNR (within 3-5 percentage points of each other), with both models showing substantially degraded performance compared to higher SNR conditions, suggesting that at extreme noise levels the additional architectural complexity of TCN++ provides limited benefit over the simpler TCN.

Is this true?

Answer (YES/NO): YES